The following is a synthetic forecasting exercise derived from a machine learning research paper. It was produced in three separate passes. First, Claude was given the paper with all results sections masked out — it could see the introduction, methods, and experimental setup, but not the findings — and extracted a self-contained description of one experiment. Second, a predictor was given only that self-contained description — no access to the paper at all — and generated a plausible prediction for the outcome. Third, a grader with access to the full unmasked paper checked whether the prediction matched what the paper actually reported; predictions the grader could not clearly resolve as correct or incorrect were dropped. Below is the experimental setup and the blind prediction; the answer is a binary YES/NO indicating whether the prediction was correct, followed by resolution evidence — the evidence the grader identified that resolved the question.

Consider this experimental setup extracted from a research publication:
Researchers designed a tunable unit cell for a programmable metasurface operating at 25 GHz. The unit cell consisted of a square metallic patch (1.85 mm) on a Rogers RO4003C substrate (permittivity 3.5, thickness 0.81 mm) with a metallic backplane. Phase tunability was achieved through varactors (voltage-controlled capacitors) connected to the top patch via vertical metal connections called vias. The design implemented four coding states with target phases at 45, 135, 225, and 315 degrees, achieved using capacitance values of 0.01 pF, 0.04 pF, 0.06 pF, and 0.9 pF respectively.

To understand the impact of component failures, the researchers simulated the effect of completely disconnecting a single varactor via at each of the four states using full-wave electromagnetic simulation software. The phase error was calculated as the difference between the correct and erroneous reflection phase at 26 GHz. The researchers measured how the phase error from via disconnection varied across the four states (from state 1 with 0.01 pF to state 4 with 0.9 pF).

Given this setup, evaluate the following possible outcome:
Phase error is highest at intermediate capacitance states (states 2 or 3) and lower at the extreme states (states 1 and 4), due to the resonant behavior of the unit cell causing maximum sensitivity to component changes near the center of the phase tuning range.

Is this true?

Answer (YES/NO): NO